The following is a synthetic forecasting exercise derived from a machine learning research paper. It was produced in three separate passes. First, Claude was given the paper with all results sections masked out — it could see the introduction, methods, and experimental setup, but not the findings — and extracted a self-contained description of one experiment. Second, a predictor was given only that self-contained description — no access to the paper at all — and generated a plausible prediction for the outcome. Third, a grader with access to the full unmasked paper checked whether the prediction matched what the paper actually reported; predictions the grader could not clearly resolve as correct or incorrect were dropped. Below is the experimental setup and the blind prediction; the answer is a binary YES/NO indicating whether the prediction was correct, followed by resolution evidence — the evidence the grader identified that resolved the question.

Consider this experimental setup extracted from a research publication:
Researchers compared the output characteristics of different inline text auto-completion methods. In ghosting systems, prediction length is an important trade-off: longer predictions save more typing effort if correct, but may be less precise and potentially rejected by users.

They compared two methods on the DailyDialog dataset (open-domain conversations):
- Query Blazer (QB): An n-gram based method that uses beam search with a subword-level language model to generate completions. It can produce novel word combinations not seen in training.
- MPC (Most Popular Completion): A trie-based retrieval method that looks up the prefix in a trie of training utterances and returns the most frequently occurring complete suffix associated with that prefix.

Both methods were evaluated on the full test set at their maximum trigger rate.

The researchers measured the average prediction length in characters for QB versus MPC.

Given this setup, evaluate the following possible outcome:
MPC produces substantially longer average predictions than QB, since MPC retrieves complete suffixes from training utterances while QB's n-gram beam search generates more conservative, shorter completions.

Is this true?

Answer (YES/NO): YES